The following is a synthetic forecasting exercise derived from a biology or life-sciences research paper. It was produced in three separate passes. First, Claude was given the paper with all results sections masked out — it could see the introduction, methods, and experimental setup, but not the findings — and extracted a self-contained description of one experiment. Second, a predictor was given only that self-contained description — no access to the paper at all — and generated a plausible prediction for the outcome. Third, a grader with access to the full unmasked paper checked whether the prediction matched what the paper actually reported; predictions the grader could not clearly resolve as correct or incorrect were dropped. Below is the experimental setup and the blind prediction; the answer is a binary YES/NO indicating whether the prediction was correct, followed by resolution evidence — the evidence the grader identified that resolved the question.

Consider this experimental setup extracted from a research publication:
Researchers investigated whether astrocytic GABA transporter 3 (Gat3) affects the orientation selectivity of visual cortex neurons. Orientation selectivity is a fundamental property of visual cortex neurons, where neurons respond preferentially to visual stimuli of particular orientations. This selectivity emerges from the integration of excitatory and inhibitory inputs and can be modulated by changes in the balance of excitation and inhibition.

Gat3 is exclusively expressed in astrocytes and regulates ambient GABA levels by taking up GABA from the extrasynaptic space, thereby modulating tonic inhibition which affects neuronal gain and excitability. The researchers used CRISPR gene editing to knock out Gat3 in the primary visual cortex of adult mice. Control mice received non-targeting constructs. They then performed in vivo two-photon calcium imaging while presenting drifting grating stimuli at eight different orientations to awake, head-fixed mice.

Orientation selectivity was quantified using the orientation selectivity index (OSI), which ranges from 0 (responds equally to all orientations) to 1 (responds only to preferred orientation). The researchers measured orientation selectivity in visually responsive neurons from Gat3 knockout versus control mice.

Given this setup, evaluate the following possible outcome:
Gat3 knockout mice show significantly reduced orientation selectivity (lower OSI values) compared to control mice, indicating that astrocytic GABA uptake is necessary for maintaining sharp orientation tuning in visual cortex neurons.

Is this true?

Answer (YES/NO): NO